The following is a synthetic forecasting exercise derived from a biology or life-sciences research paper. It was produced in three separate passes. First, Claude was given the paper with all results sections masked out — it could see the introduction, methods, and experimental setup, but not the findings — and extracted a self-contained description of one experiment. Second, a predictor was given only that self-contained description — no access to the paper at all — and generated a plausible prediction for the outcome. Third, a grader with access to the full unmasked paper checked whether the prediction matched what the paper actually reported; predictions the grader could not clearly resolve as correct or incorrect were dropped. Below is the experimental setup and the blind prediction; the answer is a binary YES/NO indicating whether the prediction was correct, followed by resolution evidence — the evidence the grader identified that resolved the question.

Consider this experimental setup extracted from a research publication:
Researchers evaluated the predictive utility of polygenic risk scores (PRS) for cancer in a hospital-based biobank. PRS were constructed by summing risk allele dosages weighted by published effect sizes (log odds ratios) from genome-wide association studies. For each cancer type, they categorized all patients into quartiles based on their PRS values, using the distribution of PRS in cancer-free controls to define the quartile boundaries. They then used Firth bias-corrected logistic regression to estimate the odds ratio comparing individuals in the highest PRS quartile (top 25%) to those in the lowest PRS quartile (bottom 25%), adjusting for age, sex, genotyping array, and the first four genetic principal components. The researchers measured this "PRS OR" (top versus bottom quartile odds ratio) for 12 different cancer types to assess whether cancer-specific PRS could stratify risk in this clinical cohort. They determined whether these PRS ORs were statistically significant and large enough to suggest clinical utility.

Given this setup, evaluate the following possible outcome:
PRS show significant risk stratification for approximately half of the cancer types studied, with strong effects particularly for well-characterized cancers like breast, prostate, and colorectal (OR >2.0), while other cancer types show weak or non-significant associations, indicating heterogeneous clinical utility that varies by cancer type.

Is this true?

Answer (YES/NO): NO